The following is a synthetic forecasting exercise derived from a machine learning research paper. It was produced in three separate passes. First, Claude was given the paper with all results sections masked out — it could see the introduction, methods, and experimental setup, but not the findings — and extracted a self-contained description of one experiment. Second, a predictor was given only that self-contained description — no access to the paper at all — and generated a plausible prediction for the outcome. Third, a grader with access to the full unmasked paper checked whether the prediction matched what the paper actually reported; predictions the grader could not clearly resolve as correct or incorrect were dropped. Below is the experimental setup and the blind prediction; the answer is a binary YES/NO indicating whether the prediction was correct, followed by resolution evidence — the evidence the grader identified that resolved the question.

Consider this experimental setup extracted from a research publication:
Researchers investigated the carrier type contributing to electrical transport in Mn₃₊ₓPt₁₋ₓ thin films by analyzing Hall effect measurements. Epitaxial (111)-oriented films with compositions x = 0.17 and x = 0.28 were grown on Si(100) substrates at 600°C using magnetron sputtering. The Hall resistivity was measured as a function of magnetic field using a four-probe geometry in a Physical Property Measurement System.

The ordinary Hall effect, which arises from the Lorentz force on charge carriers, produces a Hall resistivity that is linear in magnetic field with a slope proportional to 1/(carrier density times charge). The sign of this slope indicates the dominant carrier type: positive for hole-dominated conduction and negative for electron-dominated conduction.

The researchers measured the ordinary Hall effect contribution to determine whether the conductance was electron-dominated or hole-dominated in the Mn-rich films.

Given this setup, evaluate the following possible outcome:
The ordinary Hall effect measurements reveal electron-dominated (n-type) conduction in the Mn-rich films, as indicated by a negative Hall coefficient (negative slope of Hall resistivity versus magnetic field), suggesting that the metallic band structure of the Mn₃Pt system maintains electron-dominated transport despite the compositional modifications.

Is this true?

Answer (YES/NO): NO